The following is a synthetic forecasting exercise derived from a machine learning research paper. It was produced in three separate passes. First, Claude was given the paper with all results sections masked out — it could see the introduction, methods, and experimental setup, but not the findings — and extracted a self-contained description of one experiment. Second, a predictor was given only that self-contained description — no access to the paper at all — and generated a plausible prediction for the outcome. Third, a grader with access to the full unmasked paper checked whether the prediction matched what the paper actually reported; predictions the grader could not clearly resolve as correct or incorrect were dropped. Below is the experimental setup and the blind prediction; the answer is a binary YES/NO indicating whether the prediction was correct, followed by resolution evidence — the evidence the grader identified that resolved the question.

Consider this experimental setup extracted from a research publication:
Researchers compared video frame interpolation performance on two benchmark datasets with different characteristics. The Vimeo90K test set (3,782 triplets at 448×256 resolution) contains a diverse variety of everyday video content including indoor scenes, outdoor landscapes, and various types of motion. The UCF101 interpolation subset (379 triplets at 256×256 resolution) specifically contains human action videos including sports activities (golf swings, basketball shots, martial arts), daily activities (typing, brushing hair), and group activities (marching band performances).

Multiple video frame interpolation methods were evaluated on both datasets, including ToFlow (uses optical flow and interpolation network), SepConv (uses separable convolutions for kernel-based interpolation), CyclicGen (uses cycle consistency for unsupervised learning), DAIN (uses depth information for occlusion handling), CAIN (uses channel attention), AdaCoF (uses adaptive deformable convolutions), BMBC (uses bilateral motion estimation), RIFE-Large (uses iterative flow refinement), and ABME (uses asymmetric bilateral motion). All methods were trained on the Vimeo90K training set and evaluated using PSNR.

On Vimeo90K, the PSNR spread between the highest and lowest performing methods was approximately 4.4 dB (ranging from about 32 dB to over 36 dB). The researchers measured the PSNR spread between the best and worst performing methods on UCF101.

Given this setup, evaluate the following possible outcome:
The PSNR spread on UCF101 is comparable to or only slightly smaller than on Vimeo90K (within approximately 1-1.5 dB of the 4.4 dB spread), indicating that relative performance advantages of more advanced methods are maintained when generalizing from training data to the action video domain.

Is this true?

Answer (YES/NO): NO